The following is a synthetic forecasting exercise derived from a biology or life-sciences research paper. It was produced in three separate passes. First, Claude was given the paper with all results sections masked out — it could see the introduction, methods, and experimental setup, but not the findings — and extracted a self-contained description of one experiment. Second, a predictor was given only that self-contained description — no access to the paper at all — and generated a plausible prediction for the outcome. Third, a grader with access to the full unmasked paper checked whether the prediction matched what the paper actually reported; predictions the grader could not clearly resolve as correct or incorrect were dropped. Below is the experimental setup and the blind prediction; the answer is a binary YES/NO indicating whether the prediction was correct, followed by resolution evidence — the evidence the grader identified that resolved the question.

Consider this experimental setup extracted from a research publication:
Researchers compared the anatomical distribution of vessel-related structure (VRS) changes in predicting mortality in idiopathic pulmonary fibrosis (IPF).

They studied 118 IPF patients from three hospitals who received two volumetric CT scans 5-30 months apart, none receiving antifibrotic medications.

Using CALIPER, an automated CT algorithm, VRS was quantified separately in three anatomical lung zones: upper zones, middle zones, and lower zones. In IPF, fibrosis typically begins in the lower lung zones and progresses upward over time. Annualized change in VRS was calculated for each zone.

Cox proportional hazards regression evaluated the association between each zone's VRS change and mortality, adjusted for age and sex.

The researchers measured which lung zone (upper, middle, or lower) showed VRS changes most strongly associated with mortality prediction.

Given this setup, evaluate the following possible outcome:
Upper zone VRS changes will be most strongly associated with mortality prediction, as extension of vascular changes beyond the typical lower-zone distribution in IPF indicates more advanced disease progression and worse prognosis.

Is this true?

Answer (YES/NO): YES